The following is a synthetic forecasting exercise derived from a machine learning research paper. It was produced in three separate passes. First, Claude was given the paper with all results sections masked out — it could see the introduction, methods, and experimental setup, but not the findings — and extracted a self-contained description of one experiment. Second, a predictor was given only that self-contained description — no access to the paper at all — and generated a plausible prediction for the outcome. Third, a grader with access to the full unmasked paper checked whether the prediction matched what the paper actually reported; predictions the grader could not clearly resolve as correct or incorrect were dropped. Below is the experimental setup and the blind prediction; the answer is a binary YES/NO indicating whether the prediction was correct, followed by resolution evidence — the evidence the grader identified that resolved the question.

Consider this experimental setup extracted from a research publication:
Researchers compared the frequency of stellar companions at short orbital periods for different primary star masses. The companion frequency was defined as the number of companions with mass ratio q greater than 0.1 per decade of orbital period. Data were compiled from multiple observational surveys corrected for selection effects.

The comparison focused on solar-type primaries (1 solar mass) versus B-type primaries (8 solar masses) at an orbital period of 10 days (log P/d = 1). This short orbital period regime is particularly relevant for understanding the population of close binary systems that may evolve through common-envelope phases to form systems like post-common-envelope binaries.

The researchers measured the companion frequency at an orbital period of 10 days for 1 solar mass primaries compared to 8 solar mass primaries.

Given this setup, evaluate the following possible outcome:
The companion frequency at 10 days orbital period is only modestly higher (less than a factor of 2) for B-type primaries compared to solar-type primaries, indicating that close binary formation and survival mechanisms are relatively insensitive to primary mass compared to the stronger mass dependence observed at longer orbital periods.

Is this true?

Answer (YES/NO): NO